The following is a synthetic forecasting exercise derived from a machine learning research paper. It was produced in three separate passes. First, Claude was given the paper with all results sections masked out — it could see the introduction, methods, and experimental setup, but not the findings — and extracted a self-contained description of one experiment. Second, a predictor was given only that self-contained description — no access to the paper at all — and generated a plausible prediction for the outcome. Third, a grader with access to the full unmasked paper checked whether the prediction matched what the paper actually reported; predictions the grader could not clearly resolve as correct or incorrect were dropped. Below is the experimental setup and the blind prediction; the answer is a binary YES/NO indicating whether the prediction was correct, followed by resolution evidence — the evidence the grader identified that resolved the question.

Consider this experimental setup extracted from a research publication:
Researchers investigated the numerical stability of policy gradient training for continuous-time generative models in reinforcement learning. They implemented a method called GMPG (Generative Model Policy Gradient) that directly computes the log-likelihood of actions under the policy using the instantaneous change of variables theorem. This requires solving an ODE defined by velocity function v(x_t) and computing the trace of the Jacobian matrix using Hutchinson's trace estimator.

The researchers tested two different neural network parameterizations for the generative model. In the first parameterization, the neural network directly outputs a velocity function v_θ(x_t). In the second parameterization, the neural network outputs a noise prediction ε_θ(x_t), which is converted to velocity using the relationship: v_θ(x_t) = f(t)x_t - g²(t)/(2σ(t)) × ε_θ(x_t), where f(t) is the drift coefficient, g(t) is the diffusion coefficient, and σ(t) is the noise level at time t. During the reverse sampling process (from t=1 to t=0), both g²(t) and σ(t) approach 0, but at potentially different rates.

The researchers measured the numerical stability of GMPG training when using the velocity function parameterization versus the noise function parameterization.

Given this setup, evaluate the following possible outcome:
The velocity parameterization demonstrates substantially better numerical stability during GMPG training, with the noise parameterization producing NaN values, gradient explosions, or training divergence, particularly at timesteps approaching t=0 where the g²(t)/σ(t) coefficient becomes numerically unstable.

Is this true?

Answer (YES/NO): YES